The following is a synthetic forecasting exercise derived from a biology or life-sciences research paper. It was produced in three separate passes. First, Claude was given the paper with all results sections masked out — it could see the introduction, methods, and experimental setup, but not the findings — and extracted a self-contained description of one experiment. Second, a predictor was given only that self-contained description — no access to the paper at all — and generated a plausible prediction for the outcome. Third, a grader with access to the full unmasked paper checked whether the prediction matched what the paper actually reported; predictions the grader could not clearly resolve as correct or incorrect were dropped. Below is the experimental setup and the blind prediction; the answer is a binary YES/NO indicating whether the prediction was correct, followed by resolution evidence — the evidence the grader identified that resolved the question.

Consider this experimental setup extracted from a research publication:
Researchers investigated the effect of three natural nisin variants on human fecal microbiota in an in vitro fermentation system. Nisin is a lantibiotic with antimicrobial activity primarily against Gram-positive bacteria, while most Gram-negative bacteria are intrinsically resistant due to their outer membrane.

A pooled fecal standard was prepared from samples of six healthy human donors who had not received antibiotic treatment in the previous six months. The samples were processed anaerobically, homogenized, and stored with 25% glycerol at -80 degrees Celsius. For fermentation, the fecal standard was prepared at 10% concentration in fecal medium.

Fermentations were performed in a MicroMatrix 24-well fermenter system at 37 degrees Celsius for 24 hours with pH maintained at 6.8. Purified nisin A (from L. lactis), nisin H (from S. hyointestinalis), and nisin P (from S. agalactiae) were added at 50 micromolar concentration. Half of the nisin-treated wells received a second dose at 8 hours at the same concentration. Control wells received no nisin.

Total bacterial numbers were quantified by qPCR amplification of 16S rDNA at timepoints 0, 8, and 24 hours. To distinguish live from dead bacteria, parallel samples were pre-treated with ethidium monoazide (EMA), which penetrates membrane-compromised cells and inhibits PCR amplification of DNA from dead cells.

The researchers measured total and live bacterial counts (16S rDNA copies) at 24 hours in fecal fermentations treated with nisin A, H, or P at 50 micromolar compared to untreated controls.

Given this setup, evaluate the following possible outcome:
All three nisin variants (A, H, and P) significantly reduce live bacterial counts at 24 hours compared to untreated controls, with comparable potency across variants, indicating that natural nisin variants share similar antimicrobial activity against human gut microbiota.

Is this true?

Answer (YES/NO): NO